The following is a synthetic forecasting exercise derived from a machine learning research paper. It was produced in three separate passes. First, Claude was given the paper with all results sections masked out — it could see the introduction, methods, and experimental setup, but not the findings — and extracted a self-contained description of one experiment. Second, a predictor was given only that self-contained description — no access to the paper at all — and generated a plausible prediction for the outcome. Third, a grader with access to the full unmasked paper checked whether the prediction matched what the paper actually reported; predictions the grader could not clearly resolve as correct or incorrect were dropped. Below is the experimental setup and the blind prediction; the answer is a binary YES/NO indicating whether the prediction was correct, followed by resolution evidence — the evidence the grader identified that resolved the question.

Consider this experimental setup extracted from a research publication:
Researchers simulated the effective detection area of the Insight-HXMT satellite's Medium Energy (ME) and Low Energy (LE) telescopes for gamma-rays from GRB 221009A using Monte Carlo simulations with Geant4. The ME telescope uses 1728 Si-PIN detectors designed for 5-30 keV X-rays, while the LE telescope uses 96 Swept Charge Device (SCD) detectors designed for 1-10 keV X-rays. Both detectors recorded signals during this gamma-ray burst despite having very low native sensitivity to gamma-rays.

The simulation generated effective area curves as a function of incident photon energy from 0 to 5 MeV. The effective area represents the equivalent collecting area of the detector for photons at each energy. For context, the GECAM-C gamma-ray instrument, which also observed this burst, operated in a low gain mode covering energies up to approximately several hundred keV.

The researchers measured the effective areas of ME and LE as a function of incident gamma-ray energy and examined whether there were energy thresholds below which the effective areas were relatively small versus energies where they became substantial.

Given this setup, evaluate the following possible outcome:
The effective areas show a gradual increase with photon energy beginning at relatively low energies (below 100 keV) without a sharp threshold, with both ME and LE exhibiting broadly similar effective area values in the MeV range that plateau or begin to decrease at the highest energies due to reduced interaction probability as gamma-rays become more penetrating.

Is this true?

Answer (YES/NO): NO